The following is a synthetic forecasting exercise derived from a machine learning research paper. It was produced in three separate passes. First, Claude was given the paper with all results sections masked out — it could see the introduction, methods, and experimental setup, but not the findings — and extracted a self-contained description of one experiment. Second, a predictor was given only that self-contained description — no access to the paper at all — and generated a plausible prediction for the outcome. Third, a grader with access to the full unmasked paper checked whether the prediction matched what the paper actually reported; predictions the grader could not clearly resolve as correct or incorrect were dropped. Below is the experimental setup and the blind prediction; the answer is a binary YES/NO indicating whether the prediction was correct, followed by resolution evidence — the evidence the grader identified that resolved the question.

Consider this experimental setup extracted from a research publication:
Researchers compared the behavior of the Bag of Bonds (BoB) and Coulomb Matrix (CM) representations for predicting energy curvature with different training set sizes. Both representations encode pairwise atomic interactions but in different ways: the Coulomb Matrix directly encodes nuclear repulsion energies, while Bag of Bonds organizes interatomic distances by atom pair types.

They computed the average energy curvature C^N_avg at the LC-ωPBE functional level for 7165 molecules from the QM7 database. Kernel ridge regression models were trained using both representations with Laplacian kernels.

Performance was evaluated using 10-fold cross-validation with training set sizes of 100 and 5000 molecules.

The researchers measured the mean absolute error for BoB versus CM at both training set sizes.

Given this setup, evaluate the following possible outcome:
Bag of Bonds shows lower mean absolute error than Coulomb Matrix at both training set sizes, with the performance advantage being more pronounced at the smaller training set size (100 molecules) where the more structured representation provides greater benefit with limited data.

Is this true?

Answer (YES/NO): NO